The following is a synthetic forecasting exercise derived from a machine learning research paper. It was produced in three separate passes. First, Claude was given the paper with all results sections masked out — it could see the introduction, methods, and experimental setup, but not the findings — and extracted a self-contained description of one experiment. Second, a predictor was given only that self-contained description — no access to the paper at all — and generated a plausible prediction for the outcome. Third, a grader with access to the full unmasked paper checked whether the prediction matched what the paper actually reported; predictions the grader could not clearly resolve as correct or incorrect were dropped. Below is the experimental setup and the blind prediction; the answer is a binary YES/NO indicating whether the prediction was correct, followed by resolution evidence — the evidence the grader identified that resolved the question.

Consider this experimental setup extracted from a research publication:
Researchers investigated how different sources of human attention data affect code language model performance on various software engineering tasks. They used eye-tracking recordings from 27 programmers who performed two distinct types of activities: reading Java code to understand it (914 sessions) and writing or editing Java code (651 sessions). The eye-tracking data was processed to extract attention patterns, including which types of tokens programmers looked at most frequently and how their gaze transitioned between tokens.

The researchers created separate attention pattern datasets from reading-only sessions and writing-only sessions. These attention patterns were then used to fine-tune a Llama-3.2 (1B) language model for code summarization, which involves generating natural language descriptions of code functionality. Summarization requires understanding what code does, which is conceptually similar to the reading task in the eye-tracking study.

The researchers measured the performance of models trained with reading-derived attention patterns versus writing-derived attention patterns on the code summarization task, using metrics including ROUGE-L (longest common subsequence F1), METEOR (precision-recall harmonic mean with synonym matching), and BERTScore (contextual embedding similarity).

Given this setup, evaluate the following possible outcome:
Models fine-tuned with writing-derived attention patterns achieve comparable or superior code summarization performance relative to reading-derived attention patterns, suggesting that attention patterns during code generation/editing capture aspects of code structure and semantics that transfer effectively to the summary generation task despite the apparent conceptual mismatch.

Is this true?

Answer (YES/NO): YES